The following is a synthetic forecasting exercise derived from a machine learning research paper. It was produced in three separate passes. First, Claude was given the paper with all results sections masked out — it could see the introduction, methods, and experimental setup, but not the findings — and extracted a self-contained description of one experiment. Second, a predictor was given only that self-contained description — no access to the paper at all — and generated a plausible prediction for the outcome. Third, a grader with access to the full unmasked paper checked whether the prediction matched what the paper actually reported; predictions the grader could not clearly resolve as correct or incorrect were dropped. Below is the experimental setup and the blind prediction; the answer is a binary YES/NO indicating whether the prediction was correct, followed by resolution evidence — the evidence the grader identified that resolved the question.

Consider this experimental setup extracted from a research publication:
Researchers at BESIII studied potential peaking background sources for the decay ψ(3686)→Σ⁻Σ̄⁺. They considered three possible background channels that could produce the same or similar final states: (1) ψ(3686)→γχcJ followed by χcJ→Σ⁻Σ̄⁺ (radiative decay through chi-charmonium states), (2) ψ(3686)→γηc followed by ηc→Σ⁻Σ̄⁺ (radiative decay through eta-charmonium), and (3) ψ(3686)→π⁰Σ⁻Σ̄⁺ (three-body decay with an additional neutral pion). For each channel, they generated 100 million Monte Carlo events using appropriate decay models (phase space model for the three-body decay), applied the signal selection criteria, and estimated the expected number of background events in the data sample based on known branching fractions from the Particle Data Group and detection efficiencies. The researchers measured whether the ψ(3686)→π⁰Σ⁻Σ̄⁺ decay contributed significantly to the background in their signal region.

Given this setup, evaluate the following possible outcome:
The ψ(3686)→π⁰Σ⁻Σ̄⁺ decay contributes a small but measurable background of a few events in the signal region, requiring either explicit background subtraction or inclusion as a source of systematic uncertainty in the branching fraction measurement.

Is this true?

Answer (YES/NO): NO